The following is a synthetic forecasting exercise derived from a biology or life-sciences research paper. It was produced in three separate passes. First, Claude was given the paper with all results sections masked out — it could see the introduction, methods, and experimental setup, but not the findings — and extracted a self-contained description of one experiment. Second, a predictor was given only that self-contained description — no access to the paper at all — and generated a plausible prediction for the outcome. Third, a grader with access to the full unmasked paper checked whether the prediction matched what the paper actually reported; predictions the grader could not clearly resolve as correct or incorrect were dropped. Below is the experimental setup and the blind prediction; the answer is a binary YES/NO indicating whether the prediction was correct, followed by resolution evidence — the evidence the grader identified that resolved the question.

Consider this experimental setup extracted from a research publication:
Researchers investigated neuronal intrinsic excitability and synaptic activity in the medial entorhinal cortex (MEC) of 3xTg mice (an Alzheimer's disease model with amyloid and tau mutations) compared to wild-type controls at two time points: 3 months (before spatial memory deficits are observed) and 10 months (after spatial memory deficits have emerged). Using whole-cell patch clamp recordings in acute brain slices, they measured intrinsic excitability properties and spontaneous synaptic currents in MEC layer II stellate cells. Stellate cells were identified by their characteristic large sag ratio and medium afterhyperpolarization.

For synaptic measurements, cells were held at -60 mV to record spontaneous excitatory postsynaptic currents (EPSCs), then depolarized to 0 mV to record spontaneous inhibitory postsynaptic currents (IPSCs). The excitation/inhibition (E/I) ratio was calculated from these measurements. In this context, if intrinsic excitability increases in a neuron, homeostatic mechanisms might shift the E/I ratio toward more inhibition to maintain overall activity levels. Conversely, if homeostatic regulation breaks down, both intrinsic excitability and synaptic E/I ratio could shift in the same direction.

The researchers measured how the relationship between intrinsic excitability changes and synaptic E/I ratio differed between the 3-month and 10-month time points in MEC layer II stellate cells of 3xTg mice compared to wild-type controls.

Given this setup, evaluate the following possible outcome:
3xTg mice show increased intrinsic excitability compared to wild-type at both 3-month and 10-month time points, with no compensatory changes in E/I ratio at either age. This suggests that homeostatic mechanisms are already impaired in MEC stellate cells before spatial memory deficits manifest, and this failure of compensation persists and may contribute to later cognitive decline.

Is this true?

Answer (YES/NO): NO